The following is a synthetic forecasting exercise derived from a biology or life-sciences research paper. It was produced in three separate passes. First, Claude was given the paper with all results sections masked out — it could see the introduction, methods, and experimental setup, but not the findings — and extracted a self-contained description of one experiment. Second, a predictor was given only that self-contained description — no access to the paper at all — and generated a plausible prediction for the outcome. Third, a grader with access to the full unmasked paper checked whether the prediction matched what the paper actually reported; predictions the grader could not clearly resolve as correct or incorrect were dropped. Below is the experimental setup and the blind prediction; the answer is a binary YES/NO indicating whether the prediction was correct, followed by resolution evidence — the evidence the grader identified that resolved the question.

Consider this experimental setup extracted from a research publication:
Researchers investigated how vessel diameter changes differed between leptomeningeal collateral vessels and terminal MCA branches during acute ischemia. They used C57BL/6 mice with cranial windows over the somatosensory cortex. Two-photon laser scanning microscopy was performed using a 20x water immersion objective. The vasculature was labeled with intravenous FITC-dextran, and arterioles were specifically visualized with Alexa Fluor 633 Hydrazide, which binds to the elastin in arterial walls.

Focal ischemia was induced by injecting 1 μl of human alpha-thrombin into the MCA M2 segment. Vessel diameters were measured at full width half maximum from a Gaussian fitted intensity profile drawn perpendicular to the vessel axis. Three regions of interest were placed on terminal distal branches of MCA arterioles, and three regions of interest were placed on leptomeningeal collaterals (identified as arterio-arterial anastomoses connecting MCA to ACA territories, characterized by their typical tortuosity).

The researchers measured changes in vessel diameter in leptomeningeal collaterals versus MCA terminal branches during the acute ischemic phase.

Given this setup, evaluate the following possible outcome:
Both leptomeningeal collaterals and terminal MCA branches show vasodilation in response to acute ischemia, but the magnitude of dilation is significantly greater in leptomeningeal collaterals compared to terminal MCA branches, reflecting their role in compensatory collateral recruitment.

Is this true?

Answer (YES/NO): NO